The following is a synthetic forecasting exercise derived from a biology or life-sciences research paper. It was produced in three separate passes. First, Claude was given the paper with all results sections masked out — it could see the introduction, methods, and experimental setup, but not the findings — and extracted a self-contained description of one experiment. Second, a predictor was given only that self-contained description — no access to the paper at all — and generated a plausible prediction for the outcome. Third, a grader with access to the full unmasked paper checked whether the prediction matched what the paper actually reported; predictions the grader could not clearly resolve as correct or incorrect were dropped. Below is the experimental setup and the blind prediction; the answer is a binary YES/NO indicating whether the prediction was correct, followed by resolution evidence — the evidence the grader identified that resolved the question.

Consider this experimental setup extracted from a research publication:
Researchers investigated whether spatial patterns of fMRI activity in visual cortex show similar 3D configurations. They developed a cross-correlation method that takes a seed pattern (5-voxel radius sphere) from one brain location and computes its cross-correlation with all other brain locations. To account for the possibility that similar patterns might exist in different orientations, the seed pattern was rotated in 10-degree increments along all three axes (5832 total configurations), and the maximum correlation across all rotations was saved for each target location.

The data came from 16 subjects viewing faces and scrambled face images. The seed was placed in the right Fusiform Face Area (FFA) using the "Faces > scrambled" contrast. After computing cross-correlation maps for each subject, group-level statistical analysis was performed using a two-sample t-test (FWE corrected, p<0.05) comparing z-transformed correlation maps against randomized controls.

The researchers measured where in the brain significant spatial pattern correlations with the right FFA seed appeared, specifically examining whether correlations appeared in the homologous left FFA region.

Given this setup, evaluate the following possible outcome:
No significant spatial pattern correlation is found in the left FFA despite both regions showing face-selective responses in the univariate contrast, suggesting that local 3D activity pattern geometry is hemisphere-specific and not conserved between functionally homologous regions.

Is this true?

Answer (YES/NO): NO